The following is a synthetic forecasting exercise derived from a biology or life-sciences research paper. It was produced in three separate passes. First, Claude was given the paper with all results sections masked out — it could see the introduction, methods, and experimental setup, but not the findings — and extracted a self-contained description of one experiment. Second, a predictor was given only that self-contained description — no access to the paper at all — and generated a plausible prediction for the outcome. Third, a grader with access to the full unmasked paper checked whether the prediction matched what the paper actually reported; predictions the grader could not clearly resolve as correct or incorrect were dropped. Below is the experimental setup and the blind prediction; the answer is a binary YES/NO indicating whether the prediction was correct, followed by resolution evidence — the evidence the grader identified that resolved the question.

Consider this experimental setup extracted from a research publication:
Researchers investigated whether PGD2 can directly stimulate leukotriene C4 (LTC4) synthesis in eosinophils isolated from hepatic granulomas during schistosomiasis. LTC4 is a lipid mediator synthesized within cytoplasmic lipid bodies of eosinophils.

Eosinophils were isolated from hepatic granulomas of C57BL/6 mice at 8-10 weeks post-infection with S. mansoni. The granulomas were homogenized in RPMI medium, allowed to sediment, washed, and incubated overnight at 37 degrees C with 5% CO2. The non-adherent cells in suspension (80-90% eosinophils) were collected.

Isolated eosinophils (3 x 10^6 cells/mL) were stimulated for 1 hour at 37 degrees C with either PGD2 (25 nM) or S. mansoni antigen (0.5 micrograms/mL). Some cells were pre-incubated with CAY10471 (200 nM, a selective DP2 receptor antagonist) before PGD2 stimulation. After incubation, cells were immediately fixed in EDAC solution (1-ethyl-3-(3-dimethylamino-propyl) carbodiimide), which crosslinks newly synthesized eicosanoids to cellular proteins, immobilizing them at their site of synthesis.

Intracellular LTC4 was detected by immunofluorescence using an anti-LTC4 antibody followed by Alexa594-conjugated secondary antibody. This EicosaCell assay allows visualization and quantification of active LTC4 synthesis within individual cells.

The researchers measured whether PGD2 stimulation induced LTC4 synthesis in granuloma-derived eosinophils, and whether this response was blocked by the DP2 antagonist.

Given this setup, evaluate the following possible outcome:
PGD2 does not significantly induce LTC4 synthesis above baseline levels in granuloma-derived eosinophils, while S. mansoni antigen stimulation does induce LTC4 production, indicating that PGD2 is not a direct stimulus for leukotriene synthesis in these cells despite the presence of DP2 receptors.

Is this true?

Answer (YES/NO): NO